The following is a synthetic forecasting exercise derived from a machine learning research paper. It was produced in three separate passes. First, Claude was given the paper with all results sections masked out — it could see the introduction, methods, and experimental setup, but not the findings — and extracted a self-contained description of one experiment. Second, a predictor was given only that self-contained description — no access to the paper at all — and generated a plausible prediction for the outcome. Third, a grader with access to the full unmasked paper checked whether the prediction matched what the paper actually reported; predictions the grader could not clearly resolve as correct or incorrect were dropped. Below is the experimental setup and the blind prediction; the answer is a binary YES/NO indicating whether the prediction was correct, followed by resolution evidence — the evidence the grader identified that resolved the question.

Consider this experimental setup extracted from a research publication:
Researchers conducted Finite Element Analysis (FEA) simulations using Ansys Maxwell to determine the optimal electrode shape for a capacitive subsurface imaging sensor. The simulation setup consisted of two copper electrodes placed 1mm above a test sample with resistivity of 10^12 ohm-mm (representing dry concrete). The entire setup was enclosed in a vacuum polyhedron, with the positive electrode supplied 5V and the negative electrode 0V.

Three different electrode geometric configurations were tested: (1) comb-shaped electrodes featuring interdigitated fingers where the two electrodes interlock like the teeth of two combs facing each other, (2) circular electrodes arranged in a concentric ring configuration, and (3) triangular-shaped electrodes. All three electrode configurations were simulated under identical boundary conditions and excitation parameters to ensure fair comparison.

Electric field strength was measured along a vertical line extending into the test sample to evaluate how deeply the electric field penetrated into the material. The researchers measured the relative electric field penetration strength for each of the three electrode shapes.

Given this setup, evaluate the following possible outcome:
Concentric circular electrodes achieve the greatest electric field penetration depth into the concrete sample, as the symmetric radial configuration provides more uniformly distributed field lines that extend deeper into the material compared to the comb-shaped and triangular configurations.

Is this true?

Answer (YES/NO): NO